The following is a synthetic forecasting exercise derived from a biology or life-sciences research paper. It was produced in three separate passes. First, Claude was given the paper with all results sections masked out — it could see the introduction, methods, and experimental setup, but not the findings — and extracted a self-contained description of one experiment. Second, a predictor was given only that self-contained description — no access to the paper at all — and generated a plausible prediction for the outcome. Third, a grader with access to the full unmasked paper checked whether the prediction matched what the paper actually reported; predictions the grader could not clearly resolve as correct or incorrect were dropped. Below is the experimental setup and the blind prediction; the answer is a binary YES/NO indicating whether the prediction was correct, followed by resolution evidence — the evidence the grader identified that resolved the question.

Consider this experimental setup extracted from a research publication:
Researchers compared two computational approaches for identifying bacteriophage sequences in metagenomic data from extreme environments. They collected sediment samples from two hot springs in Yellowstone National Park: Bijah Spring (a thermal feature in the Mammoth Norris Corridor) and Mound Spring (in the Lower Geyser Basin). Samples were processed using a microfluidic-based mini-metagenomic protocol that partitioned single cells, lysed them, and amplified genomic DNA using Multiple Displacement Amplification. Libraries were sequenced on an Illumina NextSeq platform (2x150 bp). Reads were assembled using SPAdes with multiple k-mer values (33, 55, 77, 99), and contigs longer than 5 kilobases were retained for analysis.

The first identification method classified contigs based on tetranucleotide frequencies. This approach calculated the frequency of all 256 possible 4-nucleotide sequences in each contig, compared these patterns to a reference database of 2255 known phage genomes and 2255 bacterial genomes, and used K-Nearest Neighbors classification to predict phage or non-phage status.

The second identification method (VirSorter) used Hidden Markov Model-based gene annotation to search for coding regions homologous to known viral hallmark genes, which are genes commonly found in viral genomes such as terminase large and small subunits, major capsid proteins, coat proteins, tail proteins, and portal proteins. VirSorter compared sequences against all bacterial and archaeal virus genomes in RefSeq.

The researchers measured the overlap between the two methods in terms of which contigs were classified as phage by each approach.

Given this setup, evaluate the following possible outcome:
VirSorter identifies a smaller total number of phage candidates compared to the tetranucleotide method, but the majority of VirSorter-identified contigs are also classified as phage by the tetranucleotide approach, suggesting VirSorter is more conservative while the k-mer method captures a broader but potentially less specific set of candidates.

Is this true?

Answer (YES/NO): NO